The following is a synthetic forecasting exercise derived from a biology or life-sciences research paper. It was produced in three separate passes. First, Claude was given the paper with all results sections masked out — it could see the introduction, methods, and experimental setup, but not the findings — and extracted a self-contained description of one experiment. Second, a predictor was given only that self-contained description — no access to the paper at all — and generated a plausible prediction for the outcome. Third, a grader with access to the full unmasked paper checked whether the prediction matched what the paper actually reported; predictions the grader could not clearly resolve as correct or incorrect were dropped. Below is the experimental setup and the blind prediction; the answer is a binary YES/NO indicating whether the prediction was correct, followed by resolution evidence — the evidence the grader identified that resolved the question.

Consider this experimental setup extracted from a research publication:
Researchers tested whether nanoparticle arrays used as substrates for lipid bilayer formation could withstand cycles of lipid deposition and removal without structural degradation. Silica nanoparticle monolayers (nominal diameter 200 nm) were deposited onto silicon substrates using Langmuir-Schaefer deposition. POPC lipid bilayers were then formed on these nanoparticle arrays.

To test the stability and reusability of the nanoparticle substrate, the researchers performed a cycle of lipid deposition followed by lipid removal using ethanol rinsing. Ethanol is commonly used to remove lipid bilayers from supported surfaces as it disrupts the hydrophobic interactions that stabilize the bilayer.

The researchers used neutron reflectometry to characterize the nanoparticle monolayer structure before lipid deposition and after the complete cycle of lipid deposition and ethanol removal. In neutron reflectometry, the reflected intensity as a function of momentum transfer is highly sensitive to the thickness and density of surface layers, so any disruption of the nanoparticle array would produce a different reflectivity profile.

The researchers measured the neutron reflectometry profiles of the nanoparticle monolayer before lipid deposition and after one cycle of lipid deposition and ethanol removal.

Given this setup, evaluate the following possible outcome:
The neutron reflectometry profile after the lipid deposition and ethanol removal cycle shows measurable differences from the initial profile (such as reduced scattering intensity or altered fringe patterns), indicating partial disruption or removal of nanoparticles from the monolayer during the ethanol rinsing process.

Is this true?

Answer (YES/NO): NO